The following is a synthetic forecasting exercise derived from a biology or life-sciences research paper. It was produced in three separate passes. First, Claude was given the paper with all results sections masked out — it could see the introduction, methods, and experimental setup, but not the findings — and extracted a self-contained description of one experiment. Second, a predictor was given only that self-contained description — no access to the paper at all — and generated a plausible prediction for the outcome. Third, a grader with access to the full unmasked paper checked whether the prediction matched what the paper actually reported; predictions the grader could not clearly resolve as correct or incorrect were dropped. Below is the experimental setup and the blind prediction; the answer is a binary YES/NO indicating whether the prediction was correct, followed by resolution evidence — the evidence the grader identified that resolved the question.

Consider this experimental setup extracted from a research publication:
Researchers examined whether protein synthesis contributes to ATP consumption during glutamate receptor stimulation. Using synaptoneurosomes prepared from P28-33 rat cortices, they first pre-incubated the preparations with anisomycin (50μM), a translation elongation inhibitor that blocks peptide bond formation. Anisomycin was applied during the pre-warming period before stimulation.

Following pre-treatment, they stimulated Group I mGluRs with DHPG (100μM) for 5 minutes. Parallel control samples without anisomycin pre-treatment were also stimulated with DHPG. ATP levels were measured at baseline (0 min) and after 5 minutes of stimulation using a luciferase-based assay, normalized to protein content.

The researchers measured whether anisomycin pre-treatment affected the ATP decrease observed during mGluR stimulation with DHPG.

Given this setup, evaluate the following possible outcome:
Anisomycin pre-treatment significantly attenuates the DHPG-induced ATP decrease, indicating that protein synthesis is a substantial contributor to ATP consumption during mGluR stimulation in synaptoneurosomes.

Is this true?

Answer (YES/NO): YES